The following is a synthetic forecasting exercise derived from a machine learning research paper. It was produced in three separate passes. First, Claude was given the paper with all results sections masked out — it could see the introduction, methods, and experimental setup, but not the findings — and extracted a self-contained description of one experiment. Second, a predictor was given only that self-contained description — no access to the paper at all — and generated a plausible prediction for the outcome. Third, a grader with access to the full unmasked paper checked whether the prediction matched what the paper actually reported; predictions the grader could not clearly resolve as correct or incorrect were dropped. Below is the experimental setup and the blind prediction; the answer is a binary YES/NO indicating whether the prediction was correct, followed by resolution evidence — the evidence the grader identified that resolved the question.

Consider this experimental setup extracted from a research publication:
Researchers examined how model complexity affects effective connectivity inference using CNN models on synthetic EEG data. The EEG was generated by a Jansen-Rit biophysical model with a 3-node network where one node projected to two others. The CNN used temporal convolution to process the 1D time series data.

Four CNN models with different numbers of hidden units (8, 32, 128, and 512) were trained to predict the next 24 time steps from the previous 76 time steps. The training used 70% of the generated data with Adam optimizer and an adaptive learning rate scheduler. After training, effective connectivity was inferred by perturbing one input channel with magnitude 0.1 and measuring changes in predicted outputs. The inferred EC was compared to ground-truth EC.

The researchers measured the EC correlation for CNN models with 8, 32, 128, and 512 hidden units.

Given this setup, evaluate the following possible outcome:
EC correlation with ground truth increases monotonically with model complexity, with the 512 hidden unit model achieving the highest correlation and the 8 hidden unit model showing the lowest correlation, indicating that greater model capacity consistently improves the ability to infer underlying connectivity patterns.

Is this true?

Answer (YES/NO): NO